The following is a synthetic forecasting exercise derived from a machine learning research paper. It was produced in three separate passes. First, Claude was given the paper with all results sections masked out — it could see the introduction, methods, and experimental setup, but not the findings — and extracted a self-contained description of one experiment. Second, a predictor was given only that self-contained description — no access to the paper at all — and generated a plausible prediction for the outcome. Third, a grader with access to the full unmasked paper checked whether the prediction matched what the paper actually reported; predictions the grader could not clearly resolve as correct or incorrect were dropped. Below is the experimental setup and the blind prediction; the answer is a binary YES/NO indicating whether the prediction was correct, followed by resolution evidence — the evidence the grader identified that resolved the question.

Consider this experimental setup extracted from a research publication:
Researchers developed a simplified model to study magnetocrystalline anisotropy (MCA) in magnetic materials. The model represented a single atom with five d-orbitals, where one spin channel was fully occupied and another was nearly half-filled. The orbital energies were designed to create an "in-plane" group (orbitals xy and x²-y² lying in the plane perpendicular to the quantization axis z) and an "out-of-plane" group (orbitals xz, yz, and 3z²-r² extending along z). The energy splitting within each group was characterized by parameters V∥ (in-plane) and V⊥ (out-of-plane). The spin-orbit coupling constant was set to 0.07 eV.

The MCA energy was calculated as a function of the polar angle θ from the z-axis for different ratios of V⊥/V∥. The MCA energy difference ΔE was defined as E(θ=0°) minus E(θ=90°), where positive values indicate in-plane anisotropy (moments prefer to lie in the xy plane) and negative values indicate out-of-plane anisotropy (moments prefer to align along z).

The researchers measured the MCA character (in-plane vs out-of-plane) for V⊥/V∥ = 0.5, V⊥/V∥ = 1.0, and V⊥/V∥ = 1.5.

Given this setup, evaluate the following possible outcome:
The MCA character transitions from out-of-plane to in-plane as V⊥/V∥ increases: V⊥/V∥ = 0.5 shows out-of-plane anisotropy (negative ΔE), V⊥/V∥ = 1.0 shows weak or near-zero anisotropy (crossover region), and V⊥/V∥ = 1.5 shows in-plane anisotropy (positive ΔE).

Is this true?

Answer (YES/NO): NO